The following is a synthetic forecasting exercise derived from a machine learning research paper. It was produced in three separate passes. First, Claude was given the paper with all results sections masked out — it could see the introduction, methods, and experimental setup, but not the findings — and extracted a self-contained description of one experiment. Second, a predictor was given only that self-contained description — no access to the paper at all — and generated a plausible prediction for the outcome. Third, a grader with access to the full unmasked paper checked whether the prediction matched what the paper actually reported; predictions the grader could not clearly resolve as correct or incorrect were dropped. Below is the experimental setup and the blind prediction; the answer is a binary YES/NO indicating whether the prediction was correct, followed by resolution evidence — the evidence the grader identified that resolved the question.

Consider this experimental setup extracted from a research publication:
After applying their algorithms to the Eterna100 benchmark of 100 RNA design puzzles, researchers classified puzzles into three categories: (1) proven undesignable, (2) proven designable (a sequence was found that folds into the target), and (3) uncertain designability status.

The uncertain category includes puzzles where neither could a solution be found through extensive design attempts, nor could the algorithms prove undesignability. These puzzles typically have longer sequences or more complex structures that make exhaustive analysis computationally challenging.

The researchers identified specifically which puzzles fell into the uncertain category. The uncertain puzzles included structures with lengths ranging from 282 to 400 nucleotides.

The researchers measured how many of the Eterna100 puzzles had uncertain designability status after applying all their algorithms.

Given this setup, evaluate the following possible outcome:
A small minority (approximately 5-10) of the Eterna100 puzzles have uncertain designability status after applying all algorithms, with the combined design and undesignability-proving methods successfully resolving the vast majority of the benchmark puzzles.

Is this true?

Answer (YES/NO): YES